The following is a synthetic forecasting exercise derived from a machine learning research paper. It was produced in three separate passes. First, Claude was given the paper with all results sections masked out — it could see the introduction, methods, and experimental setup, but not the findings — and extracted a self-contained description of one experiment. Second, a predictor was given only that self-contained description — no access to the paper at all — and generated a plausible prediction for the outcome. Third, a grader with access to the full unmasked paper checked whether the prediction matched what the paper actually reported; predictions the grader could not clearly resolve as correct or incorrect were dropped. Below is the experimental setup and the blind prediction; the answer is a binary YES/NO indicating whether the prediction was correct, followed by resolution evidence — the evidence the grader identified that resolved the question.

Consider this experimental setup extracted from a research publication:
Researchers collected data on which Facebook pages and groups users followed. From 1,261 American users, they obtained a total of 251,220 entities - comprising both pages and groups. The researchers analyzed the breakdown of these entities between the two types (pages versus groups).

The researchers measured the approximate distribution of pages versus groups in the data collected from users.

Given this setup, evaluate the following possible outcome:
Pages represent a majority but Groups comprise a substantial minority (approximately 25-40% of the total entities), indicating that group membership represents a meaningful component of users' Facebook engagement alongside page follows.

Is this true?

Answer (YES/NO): NO